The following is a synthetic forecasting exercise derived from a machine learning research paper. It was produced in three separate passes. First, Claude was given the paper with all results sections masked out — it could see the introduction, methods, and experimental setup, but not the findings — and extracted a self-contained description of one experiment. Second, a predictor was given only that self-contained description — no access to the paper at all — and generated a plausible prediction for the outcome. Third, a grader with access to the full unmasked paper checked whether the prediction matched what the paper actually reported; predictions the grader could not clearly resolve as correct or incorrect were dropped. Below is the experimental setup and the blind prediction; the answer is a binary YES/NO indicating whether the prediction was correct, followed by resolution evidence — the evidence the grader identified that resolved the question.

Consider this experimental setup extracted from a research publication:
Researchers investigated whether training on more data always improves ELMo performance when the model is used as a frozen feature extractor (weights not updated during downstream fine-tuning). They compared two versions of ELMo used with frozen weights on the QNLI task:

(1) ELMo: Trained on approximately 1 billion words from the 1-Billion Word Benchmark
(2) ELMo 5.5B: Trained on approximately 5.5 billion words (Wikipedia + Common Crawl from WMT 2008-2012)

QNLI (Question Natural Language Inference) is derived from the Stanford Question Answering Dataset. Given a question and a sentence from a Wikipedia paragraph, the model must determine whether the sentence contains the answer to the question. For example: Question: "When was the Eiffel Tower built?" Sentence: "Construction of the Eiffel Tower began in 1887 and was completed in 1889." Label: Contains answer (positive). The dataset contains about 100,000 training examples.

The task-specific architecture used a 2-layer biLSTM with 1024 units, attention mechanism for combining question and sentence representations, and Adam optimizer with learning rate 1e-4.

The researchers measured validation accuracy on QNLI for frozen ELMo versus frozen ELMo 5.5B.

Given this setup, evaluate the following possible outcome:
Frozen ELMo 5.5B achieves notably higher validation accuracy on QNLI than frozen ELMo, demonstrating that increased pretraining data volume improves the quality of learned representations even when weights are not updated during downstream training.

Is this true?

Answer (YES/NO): NO